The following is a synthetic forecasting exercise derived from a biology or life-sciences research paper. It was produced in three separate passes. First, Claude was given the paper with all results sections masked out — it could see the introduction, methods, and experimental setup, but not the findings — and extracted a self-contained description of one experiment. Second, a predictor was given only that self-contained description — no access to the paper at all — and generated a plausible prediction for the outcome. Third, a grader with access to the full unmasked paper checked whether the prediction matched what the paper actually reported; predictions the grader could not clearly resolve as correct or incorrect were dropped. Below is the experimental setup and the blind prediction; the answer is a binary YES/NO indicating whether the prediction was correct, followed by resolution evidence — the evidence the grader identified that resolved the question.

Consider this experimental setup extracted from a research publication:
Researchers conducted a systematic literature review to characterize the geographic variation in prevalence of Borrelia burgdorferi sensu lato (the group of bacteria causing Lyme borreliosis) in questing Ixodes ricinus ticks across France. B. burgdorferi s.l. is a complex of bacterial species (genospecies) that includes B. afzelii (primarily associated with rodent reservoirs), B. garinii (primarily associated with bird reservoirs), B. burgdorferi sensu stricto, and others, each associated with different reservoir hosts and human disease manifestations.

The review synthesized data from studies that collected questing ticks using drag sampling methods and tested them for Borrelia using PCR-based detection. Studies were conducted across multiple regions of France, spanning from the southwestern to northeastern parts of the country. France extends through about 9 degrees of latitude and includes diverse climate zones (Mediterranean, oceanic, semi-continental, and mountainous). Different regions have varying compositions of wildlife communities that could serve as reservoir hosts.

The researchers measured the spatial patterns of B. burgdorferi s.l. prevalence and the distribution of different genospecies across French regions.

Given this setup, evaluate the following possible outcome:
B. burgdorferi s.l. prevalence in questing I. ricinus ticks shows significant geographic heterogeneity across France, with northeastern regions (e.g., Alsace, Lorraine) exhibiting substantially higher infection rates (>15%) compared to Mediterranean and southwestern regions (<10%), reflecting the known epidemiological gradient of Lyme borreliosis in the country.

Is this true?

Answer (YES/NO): NO